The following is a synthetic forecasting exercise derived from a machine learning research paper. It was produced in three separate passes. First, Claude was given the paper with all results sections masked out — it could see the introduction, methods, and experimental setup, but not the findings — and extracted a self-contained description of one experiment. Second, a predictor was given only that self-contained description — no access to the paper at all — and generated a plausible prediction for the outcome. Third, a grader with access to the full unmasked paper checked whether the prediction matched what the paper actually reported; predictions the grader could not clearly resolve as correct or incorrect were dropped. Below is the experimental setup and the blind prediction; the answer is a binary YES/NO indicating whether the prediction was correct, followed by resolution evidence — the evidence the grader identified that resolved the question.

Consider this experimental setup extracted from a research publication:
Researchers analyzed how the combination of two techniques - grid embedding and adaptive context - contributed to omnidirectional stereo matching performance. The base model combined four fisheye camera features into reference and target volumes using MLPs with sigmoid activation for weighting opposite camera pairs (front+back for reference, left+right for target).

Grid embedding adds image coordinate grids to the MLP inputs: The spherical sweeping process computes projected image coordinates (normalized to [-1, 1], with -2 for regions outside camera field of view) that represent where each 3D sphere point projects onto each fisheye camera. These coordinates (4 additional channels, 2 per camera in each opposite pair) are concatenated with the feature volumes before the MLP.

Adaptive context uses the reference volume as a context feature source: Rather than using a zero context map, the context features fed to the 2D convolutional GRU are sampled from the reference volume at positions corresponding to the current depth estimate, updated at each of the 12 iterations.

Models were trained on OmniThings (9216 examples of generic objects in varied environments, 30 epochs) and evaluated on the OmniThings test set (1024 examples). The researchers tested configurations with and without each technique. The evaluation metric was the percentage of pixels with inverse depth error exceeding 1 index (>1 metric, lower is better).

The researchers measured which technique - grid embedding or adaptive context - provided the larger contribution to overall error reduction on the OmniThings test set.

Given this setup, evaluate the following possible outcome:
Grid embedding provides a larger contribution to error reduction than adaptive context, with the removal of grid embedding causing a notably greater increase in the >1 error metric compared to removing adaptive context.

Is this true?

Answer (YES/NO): NO